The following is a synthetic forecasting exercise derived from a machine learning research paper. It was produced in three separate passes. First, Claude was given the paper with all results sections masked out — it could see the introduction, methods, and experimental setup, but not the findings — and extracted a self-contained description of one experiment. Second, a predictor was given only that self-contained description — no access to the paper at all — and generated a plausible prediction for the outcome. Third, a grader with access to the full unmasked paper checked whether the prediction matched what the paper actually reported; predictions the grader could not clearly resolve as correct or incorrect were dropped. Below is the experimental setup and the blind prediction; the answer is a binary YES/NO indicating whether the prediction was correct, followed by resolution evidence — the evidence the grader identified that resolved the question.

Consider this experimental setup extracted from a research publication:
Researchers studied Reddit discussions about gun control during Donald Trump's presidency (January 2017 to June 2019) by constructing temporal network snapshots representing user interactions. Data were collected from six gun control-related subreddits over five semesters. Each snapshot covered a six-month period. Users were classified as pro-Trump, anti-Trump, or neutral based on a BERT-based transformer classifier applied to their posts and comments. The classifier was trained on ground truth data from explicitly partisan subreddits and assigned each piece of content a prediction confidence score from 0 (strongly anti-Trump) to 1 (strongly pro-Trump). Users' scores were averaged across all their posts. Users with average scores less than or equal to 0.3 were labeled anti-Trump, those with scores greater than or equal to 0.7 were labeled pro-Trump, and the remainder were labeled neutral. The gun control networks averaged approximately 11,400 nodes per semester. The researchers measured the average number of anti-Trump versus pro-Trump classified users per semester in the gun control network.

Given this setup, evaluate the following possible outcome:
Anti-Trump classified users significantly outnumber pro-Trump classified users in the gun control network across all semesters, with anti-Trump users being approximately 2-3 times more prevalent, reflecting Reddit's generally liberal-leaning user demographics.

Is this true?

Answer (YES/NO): YES